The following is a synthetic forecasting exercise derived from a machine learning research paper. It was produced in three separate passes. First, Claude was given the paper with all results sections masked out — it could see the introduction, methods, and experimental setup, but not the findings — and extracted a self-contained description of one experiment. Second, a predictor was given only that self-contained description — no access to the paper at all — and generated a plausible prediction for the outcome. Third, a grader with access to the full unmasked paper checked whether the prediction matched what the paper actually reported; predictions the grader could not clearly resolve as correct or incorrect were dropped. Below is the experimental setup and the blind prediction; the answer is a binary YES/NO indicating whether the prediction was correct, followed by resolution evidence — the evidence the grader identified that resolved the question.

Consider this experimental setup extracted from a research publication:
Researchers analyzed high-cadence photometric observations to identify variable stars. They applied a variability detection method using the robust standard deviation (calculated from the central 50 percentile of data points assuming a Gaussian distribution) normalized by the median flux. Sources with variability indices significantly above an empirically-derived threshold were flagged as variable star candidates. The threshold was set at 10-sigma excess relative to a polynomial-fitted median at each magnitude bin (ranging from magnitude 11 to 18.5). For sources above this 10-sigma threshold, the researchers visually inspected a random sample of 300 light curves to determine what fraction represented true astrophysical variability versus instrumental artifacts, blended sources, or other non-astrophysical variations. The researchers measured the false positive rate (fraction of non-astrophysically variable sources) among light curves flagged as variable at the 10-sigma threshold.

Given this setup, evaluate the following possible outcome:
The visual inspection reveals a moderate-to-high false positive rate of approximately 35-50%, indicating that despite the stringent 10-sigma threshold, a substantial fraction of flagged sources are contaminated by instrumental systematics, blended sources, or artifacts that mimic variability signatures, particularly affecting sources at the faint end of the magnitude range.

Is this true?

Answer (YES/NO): NO